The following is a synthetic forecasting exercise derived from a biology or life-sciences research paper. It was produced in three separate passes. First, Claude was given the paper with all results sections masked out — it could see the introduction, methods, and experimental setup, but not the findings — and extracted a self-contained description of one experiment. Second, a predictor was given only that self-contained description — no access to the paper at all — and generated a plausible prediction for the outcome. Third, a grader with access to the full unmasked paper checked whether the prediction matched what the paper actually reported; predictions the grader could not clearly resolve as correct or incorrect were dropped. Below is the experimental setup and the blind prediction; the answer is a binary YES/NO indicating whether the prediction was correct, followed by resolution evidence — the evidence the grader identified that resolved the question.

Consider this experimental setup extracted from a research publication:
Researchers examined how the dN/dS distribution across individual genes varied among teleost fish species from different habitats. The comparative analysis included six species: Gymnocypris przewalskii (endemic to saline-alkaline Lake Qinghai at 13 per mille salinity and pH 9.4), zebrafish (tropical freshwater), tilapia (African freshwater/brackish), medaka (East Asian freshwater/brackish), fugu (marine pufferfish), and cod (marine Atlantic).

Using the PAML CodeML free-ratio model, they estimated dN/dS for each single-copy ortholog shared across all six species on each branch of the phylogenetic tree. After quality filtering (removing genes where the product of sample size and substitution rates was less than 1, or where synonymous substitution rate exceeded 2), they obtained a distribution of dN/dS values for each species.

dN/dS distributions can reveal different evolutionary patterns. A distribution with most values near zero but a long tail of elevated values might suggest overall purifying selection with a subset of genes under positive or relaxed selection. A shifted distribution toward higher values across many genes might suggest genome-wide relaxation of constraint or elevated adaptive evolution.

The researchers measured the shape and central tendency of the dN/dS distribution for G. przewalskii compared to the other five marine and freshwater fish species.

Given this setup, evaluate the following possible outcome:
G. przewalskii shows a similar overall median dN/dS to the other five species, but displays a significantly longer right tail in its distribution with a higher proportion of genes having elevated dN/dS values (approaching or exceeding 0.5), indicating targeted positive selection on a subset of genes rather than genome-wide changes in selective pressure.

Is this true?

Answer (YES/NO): NO